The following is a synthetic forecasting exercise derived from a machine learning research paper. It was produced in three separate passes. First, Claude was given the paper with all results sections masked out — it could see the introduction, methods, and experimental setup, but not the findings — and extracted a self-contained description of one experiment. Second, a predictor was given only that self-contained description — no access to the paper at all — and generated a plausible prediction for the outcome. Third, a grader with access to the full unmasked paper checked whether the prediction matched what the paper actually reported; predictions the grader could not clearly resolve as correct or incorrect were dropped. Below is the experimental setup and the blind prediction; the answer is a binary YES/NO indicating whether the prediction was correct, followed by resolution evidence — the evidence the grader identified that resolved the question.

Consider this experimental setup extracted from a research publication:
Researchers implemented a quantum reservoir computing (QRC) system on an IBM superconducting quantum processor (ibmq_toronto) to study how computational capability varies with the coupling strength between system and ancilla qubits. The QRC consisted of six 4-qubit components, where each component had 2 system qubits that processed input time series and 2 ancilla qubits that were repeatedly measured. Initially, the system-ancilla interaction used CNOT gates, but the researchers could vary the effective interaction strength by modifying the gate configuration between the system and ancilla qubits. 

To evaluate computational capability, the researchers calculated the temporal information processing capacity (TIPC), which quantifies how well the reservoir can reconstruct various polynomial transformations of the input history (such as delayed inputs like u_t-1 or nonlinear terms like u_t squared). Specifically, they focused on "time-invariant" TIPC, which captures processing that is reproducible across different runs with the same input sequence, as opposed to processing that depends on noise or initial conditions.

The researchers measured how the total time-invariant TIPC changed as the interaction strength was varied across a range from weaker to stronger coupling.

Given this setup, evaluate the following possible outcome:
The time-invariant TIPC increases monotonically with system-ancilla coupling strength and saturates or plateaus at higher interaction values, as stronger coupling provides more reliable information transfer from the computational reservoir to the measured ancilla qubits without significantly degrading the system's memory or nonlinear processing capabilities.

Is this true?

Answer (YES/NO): NO